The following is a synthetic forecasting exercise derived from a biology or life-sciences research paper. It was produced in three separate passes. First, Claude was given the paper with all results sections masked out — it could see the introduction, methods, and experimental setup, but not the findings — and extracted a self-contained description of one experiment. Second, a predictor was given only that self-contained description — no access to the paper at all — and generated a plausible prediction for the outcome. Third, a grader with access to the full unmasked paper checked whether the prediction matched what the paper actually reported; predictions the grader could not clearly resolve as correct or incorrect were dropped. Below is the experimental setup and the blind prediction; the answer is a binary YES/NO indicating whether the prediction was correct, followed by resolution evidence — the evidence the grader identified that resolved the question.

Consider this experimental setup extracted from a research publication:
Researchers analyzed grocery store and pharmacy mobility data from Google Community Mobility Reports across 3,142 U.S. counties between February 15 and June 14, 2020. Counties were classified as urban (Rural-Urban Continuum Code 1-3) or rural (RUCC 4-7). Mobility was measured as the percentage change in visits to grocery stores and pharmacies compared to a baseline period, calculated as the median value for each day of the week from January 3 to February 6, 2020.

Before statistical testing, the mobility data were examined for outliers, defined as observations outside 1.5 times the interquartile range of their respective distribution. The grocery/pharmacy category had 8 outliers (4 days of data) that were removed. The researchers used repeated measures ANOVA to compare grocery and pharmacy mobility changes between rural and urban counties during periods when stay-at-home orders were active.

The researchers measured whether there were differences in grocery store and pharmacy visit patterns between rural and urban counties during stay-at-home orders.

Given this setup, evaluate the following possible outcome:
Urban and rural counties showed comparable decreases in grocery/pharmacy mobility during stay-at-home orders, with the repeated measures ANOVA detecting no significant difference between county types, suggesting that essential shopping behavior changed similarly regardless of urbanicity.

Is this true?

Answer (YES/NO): NO